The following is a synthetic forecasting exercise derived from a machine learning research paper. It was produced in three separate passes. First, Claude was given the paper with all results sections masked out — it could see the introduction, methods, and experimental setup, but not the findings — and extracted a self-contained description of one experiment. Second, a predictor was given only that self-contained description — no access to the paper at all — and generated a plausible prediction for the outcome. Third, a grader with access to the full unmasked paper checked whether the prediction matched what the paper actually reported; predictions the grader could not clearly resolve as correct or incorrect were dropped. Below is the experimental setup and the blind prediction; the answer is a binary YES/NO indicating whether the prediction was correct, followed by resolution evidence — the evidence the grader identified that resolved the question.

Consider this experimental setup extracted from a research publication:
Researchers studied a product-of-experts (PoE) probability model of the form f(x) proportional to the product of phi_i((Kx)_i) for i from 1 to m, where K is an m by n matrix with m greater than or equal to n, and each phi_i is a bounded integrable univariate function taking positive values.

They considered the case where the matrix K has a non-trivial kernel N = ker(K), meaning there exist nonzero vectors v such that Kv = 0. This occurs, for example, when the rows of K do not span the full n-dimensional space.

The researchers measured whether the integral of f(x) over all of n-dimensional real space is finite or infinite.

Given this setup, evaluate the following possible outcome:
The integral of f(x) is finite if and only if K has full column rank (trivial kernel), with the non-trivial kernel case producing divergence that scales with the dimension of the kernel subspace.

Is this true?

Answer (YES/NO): NO